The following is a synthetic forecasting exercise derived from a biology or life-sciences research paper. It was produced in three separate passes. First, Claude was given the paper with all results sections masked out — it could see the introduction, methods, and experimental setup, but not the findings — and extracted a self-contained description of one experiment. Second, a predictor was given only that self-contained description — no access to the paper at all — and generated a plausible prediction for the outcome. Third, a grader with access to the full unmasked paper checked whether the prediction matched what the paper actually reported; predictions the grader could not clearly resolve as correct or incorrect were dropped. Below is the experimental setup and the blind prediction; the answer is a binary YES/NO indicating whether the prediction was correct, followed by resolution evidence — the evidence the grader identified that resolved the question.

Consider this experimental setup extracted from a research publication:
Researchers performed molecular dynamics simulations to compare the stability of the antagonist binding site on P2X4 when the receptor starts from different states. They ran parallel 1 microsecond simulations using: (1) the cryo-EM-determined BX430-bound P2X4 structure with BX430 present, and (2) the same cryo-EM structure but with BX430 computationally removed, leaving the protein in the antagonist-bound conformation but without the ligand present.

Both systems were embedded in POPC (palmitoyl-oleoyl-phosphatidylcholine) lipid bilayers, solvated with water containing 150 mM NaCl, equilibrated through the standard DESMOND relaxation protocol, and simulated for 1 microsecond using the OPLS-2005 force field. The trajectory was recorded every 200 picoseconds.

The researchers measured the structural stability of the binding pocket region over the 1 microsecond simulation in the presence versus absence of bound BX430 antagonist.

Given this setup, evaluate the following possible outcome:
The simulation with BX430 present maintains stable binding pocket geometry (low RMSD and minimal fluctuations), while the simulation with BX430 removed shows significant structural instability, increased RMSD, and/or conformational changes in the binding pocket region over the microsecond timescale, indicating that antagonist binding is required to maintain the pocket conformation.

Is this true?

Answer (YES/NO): YES